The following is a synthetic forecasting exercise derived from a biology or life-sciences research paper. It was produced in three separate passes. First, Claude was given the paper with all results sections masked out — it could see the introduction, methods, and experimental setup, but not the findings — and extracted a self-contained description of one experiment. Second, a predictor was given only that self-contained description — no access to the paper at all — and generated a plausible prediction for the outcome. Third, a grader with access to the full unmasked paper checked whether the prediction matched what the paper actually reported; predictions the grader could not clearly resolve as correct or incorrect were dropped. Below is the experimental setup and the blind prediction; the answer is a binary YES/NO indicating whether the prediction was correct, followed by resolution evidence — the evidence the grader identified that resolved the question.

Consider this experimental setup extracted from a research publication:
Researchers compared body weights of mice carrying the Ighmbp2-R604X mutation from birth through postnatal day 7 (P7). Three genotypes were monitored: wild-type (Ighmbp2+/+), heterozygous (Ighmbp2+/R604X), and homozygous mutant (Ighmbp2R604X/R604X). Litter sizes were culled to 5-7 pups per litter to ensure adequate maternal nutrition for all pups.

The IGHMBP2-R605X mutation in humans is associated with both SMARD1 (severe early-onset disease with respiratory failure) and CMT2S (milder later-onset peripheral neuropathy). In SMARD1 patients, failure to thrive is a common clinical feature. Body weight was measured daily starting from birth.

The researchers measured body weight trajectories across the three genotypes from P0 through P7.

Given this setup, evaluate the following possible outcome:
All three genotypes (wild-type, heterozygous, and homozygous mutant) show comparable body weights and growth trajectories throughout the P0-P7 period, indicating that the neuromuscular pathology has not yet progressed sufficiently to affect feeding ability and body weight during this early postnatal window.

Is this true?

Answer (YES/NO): NO